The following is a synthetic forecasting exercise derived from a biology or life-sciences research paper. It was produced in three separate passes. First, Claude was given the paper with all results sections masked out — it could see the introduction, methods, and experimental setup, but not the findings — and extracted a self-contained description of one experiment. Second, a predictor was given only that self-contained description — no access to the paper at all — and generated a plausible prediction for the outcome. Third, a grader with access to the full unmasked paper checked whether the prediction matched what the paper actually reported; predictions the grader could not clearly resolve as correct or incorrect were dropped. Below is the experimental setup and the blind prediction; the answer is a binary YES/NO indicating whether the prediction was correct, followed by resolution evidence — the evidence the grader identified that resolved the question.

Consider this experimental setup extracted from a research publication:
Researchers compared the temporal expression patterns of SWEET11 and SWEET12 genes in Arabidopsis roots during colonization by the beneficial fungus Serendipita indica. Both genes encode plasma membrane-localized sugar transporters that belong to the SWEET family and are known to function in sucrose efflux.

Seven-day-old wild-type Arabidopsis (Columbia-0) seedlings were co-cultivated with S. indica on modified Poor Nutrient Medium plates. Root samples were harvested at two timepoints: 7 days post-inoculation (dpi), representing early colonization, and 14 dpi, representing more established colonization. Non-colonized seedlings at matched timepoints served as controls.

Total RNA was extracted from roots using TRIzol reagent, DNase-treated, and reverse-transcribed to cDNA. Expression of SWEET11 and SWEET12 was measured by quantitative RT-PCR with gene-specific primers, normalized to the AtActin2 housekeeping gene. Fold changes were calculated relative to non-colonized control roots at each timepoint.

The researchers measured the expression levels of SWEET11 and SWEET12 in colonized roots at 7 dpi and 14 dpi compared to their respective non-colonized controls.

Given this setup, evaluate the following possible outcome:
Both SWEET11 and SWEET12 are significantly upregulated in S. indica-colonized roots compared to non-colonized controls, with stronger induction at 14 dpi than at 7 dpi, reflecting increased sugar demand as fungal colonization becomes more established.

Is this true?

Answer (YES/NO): NO